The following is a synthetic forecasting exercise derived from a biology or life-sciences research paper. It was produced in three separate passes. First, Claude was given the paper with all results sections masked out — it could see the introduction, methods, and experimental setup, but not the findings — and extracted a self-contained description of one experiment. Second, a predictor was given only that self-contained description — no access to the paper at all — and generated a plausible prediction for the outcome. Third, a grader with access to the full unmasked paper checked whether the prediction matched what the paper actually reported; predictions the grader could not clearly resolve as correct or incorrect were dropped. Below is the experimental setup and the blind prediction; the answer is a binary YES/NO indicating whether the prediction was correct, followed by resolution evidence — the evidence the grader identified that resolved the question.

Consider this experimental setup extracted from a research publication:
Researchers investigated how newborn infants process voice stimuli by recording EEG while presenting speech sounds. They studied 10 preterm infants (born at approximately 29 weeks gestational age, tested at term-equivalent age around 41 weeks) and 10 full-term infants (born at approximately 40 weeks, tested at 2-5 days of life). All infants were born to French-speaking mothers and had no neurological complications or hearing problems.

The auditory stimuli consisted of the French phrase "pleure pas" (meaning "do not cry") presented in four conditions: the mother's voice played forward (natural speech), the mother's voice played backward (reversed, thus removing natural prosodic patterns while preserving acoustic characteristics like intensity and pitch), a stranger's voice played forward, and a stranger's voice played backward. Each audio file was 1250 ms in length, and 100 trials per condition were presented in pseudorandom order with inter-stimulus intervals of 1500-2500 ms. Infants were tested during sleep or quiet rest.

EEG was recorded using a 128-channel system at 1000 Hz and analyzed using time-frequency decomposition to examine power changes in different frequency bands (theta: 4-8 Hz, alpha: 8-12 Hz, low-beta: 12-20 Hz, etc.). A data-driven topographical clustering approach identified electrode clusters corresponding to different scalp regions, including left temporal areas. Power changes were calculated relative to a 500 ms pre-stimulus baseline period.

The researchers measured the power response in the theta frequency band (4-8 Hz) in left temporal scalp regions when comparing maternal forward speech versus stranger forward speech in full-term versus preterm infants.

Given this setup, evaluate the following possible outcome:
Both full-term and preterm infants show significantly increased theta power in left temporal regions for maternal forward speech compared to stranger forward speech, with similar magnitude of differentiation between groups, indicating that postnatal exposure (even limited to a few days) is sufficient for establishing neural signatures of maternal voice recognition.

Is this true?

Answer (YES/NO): NO